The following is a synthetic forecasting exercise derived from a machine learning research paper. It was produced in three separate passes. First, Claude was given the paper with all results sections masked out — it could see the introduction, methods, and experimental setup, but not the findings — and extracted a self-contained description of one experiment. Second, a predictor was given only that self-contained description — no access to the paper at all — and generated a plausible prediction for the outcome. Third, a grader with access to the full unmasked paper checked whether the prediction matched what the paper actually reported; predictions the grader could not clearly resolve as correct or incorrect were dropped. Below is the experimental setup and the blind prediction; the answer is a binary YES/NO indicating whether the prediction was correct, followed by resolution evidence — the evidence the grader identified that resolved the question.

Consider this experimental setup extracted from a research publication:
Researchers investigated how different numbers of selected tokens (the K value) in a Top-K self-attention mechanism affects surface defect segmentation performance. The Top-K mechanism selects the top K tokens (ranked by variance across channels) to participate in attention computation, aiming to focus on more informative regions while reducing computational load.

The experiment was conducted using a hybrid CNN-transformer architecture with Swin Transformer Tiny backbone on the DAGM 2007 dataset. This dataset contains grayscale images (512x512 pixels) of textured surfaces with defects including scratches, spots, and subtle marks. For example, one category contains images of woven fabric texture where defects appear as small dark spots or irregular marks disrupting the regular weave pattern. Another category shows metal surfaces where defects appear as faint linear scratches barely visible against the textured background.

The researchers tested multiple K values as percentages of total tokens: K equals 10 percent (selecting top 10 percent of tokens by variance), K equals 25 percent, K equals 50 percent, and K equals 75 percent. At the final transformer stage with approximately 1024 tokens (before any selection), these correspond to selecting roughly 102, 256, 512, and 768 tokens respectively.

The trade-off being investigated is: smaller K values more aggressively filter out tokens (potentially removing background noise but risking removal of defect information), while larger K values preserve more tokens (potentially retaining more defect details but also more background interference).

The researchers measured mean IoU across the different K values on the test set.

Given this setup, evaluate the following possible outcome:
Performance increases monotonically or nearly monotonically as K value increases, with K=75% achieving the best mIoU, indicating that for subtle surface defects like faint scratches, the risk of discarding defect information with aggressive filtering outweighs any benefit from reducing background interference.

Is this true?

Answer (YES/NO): NO